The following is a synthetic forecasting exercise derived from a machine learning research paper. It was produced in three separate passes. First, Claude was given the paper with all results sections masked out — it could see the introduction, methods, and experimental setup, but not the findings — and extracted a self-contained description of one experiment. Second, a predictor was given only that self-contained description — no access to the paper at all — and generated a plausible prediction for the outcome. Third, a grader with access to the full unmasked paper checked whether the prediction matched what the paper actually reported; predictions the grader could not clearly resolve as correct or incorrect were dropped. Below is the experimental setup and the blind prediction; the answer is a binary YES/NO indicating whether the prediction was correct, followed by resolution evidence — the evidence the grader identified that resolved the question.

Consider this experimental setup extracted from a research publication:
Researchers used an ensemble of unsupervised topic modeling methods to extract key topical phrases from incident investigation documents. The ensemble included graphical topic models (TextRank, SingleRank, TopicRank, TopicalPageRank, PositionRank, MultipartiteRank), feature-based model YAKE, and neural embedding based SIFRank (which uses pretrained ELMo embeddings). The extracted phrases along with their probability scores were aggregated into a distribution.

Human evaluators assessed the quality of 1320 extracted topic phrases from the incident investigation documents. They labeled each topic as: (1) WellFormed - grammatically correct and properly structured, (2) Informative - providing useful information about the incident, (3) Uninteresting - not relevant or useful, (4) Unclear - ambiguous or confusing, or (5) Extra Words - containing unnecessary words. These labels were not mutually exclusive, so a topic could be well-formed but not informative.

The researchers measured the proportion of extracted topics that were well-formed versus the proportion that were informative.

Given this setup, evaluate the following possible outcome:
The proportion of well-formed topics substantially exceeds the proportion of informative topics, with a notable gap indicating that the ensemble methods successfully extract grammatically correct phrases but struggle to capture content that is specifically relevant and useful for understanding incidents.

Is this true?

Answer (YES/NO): NO